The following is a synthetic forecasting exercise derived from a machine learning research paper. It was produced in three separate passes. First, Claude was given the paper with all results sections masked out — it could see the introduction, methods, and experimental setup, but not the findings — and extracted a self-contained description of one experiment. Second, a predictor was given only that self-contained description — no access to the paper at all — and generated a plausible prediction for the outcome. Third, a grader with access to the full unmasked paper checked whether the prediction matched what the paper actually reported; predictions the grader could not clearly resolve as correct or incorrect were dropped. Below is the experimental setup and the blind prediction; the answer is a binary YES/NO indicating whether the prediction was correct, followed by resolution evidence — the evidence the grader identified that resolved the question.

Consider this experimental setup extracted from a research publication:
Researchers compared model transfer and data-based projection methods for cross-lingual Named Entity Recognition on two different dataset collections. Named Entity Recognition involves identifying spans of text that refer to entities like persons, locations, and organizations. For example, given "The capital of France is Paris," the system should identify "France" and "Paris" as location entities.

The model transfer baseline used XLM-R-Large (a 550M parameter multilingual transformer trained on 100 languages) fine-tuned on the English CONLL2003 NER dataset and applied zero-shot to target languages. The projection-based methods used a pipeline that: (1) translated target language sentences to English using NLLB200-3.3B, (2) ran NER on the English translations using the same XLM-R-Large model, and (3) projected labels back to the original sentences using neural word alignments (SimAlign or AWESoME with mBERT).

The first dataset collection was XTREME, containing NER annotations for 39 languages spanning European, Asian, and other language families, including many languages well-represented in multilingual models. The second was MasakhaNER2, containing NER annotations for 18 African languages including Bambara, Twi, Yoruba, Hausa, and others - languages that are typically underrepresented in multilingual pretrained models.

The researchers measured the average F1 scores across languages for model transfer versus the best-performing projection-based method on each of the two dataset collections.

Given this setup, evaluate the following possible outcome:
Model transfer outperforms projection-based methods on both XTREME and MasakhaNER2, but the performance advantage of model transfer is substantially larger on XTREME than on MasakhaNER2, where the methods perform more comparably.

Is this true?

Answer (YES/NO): NO